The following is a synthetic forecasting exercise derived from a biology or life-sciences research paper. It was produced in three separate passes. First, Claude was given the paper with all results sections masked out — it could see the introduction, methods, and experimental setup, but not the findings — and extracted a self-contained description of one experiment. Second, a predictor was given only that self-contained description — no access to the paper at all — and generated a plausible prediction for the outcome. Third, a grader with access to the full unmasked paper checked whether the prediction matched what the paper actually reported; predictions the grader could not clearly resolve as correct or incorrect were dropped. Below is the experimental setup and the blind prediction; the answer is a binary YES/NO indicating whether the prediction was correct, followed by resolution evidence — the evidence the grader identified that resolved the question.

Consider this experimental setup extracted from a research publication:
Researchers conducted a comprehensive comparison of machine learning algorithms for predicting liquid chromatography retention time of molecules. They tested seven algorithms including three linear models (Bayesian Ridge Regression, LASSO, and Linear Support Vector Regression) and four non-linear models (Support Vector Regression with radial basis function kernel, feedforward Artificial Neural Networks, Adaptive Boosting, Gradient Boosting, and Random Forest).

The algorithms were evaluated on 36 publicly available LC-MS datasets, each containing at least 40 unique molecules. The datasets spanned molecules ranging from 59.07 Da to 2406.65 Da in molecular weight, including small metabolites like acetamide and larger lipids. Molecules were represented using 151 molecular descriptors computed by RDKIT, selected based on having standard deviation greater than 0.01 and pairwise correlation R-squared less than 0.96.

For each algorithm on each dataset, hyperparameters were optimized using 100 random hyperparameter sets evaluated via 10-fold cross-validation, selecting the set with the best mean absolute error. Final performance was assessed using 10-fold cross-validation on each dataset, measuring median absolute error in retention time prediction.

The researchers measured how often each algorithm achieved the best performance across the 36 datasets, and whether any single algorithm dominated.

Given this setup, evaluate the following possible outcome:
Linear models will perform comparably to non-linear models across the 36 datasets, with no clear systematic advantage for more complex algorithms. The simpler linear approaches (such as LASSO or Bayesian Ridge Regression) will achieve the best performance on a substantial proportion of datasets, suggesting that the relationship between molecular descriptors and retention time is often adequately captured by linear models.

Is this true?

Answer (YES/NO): NO